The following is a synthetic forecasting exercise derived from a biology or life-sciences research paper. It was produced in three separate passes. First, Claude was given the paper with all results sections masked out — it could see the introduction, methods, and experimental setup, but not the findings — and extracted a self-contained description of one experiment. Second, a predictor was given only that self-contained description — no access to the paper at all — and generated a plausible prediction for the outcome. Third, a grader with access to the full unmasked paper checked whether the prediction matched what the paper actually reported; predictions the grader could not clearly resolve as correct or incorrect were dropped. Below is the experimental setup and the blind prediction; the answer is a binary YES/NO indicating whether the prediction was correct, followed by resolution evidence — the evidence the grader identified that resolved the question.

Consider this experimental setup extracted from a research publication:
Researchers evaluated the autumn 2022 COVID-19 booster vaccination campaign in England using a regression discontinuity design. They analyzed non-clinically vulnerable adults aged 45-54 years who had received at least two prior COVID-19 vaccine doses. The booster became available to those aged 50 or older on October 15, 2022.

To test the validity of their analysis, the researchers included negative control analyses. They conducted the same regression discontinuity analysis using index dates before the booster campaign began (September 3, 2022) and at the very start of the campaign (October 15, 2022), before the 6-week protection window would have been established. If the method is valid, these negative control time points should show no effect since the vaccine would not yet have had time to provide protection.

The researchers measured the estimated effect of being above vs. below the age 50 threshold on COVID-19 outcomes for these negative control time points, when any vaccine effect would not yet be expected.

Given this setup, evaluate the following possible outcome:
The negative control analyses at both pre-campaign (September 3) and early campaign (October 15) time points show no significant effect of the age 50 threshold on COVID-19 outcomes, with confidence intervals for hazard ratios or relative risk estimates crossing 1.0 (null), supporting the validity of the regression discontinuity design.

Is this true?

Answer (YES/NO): NO